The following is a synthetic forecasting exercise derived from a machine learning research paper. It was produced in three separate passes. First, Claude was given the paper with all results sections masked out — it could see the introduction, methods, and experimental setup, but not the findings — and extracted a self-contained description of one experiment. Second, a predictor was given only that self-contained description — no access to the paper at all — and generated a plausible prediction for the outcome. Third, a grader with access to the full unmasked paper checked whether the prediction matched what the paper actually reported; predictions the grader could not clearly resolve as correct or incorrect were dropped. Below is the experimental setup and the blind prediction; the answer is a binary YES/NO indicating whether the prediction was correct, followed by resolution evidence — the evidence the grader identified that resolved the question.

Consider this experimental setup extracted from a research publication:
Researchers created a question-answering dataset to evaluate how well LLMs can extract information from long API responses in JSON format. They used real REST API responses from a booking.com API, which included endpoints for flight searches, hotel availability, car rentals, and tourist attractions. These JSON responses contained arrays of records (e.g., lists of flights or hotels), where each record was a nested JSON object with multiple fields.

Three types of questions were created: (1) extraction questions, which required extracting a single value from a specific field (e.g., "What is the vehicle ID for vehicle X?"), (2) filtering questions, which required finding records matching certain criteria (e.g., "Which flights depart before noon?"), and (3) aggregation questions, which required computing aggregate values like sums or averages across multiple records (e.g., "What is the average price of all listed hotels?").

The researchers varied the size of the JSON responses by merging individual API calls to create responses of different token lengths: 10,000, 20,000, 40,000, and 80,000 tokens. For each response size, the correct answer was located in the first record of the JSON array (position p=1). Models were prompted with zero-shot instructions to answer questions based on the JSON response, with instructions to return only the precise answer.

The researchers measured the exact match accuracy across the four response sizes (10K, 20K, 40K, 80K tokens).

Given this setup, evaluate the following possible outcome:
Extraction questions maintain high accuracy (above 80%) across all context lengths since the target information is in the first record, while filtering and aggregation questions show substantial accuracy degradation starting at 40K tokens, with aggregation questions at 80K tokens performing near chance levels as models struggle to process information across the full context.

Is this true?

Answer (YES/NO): NO